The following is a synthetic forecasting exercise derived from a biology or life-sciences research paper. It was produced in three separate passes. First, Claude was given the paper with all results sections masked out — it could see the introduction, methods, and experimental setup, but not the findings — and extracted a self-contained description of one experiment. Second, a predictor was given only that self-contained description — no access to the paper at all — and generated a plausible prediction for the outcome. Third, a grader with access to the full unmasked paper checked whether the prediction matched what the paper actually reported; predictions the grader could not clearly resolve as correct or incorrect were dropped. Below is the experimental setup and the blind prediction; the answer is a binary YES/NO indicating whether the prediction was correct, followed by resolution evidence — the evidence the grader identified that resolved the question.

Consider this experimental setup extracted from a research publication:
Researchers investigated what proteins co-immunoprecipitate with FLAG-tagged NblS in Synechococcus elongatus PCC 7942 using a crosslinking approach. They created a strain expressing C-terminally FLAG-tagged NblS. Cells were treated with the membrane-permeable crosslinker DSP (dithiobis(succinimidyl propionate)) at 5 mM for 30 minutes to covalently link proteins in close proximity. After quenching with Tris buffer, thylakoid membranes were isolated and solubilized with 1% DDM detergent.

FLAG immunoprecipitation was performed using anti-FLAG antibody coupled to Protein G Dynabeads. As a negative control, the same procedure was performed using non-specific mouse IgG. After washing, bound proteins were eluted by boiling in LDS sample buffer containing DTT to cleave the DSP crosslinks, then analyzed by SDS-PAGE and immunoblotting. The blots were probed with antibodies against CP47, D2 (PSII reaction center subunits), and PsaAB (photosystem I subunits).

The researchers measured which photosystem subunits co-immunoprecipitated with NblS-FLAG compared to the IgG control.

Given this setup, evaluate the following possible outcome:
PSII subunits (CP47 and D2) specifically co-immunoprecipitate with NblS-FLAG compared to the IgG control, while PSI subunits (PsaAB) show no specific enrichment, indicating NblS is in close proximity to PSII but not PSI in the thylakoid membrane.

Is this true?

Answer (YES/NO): YES